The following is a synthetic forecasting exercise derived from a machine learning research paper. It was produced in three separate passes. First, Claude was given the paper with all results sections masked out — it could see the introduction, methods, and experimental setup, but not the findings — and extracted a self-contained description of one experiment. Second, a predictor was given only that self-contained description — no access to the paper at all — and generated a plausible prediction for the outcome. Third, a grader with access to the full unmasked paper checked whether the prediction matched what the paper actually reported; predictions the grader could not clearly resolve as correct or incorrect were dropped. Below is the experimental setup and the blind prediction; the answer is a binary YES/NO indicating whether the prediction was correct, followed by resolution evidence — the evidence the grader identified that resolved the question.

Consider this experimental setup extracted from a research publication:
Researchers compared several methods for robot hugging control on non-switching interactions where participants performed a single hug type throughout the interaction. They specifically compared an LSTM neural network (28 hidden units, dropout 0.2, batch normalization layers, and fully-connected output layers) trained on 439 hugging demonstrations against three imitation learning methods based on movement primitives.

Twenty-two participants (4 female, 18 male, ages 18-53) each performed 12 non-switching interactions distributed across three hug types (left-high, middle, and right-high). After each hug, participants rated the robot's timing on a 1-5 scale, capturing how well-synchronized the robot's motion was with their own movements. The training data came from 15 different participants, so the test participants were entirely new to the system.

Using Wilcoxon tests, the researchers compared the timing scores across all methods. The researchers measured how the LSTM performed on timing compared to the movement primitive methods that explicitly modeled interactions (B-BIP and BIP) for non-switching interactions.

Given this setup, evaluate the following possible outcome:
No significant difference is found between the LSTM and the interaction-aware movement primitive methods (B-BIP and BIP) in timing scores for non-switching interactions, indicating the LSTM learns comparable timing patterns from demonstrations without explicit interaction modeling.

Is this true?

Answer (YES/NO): NO